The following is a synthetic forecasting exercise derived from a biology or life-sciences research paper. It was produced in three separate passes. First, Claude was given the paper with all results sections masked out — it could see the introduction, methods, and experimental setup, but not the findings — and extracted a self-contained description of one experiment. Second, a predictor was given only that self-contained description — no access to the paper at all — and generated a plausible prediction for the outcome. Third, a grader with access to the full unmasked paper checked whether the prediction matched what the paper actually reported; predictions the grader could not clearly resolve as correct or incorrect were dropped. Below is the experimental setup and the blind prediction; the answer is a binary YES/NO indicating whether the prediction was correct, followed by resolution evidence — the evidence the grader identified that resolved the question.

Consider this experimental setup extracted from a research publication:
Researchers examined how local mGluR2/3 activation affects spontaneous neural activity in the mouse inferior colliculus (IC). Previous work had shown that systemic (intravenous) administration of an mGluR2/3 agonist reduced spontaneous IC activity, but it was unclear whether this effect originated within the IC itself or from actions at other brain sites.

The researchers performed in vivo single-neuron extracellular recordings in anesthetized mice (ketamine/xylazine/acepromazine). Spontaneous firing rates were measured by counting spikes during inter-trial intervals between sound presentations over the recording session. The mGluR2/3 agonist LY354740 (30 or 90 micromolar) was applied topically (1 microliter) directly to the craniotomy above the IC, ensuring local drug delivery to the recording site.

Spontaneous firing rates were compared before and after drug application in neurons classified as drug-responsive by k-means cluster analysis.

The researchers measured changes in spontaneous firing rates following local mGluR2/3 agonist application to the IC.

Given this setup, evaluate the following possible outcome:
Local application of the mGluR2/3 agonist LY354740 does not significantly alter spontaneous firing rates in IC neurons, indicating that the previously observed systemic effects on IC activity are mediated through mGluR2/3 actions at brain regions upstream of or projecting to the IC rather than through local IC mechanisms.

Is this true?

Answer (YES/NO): NO